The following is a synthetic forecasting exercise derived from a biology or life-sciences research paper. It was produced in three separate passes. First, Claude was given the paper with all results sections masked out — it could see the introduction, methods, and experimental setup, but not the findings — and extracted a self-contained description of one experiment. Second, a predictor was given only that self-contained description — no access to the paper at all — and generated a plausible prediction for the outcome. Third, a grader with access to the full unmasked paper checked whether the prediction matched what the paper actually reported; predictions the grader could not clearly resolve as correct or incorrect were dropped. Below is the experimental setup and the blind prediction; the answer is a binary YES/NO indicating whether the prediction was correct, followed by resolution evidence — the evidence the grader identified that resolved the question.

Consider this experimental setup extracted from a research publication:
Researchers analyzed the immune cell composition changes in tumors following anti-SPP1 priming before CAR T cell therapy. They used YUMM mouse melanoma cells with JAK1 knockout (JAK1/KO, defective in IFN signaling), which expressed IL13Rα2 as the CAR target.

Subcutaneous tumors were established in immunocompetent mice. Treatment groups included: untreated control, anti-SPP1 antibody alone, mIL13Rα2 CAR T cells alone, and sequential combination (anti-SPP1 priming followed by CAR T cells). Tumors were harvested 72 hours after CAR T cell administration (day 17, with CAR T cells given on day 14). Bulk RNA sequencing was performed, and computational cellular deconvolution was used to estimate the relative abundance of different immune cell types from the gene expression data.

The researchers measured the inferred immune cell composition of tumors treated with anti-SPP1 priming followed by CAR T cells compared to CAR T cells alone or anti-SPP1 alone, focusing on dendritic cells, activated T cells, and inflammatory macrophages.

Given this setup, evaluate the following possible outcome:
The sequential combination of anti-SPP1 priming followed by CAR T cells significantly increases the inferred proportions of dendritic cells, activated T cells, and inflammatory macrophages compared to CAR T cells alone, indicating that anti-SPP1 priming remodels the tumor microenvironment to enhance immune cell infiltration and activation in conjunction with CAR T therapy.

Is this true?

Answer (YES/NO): YES